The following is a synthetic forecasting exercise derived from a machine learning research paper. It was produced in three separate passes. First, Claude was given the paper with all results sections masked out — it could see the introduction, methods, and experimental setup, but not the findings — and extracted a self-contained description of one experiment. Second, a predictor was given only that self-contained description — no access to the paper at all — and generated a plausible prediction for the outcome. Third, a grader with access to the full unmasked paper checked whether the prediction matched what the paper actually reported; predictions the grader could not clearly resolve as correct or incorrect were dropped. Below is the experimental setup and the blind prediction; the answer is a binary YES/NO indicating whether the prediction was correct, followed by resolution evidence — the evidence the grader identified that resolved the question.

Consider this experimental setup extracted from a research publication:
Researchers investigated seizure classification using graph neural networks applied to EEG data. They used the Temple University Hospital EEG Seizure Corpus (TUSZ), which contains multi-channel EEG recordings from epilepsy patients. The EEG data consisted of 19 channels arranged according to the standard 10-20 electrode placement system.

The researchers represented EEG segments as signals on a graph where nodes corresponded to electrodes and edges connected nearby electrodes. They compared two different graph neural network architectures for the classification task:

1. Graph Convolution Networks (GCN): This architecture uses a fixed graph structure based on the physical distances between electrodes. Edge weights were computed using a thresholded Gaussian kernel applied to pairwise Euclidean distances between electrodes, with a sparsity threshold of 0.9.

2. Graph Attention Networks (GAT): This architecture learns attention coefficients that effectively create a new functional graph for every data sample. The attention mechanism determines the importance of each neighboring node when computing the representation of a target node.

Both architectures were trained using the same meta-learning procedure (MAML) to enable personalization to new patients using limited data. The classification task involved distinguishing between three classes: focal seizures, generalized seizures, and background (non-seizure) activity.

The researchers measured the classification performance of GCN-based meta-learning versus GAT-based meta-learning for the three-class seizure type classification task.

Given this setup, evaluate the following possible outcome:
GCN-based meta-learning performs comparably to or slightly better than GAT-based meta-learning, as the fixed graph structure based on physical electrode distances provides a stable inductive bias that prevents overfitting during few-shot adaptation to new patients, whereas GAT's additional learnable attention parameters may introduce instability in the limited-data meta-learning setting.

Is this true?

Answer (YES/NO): NO